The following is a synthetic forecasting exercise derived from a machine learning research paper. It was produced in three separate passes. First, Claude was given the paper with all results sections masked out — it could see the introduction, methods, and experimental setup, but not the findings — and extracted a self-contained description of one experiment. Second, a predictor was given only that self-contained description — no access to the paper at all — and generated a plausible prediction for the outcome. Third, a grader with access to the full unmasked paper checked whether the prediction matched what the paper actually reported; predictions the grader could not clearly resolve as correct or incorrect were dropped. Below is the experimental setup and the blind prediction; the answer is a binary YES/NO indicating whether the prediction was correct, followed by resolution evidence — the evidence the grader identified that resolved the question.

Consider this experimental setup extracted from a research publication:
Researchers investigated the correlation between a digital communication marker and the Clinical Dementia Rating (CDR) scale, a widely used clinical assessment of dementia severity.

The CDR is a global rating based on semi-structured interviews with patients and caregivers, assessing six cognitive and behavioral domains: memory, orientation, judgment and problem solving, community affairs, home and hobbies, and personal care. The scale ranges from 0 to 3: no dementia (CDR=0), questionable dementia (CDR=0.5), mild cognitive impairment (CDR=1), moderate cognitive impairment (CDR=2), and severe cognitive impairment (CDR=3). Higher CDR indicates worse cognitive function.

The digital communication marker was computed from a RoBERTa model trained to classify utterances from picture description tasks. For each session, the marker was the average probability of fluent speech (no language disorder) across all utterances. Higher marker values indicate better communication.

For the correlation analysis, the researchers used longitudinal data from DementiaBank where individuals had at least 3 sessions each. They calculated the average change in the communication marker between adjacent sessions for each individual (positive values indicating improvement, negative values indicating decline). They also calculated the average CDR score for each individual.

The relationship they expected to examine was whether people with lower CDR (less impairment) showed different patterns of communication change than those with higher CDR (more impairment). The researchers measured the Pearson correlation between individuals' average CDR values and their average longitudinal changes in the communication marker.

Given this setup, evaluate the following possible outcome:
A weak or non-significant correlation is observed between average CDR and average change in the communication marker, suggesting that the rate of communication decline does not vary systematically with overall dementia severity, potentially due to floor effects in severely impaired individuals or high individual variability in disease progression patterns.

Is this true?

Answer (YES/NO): NO